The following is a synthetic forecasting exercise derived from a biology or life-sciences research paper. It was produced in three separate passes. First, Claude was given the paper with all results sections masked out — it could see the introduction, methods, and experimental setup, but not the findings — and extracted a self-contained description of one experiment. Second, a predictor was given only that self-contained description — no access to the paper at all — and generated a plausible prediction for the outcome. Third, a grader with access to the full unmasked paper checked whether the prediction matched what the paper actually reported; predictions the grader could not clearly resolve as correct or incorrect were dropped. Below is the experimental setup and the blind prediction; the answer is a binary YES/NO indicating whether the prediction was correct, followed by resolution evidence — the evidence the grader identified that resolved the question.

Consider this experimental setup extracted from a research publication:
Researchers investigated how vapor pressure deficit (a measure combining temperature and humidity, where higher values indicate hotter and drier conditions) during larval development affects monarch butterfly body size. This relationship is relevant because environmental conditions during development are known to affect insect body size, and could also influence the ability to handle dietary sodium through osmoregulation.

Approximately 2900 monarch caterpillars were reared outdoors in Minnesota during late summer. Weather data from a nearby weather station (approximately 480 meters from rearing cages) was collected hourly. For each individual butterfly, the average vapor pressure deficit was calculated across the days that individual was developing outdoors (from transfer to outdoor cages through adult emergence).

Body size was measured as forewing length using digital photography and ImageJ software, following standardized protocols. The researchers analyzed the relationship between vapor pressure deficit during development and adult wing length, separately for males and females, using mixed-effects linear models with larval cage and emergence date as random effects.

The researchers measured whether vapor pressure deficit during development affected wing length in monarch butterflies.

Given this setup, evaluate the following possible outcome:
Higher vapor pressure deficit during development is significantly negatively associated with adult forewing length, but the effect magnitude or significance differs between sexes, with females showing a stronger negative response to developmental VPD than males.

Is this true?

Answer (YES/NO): NO